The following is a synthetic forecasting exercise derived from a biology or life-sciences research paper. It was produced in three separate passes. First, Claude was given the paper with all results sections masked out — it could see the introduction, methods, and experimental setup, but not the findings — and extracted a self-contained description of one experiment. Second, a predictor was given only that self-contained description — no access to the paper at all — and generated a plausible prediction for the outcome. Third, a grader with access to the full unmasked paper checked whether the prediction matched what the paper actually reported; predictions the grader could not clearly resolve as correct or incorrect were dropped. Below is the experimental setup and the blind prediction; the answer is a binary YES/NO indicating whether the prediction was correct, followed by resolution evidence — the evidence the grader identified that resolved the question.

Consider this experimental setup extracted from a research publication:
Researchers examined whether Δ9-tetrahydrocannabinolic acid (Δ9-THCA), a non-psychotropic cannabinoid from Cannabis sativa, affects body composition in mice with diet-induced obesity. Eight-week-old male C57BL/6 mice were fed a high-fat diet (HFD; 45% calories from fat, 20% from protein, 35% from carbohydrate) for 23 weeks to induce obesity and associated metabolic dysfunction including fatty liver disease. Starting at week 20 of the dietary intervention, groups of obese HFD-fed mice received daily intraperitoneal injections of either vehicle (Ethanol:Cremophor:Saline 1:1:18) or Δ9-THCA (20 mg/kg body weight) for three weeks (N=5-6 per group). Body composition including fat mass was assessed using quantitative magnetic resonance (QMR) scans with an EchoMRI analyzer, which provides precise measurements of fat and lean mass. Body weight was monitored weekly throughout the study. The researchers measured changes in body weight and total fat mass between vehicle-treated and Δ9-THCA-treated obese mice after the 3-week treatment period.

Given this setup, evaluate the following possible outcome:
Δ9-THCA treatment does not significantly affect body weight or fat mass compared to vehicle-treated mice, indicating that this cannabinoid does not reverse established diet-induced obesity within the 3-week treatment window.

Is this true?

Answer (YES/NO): NO